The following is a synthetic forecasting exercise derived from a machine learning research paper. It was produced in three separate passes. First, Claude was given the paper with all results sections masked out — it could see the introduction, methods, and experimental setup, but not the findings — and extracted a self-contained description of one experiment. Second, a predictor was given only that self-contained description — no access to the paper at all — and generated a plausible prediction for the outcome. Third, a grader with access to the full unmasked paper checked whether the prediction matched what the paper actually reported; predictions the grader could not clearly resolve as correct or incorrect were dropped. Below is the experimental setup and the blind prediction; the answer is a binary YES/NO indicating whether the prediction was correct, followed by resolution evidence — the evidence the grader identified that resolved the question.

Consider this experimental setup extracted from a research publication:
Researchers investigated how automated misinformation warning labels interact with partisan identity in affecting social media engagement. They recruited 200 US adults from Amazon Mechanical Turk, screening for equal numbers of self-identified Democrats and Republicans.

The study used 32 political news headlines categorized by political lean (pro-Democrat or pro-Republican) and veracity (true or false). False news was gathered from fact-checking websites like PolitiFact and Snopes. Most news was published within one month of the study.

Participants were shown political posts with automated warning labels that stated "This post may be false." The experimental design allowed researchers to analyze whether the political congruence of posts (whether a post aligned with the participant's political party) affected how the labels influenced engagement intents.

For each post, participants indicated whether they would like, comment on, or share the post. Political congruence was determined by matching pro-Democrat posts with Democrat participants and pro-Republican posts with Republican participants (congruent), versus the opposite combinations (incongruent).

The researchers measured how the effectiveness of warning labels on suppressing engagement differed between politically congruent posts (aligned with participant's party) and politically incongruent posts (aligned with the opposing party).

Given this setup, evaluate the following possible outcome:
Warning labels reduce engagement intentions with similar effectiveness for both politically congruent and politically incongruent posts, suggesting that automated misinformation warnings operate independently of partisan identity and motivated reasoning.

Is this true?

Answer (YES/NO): NO